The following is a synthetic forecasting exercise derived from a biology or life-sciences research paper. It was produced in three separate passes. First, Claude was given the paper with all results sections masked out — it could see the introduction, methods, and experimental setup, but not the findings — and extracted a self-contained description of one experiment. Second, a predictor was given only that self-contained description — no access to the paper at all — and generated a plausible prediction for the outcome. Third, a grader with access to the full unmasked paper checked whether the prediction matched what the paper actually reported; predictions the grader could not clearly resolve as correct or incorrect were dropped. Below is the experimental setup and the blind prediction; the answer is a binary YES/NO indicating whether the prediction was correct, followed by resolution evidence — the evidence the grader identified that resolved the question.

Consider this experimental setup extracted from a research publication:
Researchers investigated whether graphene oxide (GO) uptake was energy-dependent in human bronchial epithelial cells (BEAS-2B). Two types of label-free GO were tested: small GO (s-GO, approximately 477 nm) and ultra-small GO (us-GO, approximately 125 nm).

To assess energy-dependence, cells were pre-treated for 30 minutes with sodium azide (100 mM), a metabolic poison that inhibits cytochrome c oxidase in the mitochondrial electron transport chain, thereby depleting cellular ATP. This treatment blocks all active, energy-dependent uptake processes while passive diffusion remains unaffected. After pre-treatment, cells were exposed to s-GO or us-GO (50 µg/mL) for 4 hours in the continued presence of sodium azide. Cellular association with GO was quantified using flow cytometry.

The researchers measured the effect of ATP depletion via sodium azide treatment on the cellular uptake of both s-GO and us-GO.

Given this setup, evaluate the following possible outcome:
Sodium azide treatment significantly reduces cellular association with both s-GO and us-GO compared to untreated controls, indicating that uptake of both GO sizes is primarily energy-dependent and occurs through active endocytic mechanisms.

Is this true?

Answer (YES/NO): NO